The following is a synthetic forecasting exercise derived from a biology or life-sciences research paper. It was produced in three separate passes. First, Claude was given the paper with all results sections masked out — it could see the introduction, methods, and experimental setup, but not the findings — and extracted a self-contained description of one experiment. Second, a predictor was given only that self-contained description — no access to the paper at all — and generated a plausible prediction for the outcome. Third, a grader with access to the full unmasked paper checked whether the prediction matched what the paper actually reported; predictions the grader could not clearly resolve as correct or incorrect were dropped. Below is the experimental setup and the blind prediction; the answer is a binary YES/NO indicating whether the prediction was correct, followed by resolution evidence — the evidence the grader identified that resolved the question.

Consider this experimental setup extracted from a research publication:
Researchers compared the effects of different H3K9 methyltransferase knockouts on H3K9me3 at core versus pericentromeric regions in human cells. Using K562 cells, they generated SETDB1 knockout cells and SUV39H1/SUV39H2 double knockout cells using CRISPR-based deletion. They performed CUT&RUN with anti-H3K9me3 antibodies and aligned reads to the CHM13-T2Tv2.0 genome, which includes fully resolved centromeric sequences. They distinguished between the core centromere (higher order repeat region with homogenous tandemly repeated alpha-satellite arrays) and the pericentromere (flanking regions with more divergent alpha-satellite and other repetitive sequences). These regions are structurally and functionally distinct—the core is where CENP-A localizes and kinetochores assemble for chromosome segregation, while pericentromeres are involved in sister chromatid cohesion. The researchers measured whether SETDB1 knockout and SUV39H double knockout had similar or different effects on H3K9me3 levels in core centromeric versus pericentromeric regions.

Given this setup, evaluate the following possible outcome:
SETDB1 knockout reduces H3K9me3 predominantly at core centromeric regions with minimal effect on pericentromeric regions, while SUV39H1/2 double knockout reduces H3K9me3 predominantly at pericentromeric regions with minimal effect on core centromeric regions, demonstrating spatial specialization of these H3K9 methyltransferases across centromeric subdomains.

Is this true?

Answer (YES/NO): NO